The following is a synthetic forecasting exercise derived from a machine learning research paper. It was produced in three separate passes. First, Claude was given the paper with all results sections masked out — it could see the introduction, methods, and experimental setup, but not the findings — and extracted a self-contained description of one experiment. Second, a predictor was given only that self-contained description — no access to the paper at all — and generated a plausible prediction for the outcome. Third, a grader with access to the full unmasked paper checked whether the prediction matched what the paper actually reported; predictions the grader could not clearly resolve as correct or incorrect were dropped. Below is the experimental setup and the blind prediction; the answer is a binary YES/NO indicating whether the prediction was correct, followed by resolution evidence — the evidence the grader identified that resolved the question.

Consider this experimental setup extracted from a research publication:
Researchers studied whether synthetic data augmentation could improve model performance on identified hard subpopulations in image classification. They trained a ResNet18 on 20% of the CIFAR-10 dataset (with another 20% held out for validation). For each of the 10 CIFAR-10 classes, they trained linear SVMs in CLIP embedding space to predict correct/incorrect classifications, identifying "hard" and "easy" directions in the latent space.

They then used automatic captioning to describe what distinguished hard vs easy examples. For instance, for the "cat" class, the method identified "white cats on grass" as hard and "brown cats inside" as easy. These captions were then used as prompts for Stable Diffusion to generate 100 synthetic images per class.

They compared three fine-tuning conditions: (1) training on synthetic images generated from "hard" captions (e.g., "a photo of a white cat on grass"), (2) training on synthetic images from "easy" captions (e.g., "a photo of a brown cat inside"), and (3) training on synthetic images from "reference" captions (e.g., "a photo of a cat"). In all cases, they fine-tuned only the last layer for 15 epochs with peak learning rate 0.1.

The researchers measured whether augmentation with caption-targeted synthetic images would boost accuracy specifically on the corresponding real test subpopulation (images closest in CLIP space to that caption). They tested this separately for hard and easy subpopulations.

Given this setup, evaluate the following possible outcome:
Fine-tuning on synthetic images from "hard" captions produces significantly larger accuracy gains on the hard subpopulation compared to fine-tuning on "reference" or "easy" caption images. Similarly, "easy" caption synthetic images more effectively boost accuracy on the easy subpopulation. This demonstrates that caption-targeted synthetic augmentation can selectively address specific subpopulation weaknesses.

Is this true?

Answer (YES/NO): NO